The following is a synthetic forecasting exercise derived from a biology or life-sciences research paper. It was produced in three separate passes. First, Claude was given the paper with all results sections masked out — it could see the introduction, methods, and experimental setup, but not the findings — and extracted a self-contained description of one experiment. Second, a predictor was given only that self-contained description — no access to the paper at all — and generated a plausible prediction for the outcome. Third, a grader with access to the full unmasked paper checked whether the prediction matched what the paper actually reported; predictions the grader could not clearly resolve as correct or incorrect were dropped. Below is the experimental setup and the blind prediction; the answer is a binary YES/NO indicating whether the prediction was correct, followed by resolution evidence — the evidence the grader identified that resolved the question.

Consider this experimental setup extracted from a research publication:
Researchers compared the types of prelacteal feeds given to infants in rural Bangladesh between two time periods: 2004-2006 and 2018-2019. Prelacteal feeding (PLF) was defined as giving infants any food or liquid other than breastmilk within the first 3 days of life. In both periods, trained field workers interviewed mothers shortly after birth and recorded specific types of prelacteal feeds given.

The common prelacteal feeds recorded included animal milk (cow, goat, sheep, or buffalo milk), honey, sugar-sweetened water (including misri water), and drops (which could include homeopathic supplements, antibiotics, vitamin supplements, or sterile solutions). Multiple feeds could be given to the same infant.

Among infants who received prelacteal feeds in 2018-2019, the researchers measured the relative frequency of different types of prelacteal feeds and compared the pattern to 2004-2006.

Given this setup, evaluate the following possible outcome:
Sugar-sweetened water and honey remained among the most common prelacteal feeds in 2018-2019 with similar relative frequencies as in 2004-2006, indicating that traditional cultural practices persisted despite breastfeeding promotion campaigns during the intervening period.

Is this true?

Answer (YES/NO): NO